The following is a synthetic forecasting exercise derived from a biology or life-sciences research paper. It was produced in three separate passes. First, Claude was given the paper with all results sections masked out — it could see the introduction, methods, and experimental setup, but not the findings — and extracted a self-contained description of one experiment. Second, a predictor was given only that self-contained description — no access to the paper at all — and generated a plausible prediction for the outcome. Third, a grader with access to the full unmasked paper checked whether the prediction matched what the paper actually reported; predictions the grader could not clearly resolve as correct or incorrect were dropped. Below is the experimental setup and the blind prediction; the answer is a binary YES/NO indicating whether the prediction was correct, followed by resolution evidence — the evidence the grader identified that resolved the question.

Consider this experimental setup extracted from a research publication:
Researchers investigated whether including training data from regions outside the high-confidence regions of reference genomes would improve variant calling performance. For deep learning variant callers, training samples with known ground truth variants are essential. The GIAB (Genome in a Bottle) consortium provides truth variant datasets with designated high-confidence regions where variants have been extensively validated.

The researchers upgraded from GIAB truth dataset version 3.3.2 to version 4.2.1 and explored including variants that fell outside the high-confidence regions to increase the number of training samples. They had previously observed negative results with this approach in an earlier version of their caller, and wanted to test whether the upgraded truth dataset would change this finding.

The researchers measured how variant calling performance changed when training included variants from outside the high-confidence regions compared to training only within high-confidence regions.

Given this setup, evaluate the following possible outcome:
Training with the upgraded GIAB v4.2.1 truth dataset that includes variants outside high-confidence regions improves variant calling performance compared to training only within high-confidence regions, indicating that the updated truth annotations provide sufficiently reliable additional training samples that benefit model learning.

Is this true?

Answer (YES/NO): NO